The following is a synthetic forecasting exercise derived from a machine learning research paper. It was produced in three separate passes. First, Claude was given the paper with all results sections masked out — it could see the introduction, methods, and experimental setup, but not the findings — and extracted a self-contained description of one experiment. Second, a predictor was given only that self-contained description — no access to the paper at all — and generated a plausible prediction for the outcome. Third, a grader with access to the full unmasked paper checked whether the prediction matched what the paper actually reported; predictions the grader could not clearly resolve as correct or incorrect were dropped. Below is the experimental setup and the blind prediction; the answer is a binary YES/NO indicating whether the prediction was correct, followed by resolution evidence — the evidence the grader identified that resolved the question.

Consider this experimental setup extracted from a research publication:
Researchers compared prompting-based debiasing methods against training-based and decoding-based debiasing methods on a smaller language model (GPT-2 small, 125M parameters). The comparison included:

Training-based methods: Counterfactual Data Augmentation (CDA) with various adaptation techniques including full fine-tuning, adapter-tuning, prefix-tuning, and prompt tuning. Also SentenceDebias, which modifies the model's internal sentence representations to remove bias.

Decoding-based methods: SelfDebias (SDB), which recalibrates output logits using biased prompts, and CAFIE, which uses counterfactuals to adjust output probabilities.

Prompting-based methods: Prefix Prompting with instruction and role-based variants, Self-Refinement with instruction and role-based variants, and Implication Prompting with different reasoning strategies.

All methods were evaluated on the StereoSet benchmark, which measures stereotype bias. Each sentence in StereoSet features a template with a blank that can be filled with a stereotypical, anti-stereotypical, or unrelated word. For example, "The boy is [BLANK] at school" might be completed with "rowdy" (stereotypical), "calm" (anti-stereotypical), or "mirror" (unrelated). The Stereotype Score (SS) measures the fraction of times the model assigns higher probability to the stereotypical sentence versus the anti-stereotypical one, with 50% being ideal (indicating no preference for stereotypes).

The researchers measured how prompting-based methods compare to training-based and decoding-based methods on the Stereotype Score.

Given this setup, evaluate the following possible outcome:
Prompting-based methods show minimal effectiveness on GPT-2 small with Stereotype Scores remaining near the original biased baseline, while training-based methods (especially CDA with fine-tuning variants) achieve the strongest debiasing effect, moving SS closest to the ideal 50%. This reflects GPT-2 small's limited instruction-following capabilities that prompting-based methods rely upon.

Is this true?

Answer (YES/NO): NO